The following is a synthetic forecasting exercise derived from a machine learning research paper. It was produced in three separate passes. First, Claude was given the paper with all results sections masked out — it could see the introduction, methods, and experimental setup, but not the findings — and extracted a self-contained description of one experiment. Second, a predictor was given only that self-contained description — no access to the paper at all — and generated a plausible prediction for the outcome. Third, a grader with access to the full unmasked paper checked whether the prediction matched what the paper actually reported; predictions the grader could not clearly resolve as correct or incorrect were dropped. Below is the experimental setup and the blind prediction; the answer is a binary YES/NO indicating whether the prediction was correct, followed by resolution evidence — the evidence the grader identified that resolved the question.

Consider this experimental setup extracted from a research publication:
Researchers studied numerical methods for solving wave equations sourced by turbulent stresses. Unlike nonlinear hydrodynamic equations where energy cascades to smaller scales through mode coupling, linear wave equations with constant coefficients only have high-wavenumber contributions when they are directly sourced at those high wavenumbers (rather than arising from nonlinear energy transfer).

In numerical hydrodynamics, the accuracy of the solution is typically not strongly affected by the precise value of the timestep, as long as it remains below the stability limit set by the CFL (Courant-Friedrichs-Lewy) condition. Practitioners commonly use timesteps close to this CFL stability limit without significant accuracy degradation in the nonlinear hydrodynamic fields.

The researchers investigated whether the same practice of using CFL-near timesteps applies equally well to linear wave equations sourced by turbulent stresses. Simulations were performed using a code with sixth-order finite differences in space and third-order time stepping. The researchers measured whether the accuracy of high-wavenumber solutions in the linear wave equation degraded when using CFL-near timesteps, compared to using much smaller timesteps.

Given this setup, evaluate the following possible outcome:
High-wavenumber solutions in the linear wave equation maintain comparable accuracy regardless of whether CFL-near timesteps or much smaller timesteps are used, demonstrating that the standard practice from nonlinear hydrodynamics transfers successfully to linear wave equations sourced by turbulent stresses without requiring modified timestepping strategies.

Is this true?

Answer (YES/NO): NO